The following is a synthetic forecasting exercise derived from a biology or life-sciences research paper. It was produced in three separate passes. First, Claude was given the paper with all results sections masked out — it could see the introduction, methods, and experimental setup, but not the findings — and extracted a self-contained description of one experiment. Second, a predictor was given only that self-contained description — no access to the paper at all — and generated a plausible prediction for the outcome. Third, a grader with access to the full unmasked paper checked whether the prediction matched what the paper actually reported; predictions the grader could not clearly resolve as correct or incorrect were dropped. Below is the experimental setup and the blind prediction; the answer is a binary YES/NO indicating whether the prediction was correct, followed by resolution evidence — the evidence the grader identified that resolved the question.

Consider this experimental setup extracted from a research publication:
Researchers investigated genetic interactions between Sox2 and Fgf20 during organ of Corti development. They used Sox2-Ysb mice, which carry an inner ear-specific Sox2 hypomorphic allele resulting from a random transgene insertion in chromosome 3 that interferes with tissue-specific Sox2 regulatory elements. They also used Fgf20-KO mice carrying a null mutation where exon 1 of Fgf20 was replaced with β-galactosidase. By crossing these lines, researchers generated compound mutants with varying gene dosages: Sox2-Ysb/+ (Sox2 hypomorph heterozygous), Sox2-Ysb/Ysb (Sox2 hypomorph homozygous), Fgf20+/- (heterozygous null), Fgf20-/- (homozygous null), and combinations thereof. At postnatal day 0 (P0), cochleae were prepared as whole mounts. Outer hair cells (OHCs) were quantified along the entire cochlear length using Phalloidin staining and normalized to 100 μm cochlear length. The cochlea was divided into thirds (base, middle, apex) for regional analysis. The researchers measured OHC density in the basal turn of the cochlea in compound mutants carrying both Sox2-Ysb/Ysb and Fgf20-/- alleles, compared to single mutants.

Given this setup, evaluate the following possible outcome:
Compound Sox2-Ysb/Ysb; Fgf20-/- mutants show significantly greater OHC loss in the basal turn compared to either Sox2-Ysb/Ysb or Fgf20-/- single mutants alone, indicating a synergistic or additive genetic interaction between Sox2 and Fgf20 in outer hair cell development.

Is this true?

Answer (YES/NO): YES